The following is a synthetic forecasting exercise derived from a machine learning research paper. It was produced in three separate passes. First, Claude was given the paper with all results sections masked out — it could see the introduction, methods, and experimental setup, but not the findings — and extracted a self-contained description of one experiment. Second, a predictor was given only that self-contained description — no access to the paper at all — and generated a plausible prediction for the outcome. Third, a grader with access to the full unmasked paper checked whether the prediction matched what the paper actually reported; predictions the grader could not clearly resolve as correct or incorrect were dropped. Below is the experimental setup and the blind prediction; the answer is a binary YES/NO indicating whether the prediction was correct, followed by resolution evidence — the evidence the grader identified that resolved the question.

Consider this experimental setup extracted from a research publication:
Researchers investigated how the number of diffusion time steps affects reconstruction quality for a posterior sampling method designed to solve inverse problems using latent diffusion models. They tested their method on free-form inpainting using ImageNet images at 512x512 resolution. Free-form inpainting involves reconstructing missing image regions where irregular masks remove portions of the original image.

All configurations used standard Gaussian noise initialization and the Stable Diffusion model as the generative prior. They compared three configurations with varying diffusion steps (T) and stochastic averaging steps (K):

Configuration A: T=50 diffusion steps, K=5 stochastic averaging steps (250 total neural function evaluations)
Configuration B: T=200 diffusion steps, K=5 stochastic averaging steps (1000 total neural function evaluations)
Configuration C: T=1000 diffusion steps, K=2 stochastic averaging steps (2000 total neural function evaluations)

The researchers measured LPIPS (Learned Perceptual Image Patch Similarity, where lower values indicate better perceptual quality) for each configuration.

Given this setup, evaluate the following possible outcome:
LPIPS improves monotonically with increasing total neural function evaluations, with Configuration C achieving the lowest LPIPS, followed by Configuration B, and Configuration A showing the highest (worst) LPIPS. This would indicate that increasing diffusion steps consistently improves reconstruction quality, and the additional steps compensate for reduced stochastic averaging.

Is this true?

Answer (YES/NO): YES